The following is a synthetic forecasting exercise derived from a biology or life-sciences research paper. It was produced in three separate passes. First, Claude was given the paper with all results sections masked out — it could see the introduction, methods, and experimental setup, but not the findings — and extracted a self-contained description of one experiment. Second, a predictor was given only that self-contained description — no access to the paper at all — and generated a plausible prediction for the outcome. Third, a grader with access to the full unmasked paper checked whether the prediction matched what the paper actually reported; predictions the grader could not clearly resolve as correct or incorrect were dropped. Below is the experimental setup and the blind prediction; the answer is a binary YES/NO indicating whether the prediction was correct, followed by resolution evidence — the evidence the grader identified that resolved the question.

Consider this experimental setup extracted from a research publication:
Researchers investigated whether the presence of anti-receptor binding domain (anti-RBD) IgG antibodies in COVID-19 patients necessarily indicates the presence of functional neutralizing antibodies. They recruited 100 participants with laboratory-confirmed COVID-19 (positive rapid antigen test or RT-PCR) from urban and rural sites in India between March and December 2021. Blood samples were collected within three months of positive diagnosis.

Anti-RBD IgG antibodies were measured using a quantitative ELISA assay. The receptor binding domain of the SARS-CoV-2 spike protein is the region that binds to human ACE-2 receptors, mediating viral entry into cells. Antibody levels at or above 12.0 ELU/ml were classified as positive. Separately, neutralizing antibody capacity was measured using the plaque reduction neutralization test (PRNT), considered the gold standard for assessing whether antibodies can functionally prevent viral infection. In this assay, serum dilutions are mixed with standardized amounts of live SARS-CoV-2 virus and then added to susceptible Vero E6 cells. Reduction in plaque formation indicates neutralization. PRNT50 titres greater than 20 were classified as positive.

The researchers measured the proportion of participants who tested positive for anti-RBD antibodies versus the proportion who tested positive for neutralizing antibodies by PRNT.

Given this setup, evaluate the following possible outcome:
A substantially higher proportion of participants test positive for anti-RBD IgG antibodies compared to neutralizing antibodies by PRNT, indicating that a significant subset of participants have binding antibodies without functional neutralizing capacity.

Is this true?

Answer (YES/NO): YES